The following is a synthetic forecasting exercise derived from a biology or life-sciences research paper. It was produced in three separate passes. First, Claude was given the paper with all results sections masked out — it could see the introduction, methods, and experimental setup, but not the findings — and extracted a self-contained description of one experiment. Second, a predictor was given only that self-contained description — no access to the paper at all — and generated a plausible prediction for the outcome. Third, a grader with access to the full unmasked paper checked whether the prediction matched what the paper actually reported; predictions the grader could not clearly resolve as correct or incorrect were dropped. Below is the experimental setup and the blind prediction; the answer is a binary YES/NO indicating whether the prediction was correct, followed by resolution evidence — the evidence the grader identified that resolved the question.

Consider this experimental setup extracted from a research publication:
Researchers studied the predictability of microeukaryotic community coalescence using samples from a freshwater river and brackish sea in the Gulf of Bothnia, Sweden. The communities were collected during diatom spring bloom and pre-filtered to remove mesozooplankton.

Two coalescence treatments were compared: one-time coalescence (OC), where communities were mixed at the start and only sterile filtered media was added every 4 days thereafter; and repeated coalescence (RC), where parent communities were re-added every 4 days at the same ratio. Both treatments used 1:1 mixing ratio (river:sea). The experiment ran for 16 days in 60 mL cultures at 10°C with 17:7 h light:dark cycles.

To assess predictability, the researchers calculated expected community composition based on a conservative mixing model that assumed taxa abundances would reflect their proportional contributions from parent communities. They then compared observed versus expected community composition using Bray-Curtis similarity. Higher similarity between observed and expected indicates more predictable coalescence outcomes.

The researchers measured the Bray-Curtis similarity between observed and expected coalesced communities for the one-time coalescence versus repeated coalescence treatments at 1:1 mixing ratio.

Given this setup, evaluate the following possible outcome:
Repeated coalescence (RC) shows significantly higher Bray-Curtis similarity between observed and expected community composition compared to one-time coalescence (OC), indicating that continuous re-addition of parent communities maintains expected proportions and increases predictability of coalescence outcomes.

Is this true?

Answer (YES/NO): YES